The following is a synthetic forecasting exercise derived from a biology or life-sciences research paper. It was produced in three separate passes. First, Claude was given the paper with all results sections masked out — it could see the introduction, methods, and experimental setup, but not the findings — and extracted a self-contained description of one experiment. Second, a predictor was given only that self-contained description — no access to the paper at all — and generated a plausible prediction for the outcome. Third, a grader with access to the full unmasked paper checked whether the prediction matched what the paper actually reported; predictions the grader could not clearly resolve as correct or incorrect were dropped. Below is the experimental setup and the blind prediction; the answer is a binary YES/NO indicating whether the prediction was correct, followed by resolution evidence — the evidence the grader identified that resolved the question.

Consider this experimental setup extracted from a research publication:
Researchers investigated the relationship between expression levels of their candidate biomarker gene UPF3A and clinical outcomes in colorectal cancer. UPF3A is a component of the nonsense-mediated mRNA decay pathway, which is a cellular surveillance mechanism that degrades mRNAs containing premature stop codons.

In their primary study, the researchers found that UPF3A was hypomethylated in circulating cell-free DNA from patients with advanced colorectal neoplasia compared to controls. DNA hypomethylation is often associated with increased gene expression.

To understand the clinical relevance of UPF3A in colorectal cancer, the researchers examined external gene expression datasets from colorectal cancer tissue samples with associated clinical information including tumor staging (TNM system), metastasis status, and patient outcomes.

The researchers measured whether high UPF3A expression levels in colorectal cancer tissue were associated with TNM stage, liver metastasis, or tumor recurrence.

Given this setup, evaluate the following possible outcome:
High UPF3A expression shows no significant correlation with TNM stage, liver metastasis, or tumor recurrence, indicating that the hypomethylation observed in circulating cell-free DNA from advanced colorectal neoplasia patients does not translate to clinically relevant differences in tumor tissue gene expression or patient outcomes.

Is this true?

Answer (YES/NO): NO